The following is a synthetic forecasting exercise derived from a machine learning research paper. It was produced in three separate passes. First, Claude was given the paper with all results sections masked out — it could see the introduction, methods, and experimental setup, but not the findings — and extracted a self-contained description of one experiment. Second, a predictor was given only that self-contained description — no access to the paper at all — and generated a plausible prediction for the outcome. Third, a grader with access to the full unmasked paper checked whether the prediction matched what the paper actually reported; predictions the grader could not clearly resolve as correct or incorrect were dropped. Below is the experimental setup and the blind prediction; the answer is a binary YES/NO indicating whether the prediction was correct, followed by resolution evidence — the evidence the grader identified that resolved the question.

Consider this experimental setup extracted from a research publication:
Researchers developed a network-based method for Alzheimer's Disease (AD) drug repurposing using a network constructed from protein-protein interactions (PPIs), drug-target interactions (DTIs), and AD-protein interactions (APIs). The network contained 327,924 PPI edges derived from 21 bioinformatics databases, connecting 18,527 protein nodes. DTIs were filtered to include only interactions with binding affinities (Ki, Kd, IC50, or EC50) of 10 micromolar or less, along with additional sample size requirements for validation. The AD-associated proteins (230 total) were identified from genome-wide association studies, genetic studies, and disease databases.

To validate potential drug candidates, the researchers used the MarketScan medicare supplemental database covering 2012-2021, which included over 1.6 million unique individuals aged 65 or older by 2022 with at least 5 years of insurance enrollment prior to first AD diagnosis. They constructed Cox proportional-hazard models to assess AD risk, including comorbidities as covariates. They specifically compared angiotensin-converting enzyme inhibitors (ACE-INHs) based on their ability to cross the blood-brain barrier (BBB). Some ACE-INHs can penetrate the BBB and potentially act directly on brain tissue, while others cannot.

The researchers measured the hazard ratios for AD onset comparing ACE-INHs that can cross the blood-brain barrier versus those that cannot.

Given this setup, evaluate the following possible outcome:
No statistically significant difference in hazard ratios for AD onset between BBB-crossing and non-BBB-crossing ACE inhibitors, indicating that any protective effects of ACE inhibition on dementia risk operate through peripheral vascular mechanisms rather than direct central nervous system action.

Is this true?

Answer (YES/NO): NO